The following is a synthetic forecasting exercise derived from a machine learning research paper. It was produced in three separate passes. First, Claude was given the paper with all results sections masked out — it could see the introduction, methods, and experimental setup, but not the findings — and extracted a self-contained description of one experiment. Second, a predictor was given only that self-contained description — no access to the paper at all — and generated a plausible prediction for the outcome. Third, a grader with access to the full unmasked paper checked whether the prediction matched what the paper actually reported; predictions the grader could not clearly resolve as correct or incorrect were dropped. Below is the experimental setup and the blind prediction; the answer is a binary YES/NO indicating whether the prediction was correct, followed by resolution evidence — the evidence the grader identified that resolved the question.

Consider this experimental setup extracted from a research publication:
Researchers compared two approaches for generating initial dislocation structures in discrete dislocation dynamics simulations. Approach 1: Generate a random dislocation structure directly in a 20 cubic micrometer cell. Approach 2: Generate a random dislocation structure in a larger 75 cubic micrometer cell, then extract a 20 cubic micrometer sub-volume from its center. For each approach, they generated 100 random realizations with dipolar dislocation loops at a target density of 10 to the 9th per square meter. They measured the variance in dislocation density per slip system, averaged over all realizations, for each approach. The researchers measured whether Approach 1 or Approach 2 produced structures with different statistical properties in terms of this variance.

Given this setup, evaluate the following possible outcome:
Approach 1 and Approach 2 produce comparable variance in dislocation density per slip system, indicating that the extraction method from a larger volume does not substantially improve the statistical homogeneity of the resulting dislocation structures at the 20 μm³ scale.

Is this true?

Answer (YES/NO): YES